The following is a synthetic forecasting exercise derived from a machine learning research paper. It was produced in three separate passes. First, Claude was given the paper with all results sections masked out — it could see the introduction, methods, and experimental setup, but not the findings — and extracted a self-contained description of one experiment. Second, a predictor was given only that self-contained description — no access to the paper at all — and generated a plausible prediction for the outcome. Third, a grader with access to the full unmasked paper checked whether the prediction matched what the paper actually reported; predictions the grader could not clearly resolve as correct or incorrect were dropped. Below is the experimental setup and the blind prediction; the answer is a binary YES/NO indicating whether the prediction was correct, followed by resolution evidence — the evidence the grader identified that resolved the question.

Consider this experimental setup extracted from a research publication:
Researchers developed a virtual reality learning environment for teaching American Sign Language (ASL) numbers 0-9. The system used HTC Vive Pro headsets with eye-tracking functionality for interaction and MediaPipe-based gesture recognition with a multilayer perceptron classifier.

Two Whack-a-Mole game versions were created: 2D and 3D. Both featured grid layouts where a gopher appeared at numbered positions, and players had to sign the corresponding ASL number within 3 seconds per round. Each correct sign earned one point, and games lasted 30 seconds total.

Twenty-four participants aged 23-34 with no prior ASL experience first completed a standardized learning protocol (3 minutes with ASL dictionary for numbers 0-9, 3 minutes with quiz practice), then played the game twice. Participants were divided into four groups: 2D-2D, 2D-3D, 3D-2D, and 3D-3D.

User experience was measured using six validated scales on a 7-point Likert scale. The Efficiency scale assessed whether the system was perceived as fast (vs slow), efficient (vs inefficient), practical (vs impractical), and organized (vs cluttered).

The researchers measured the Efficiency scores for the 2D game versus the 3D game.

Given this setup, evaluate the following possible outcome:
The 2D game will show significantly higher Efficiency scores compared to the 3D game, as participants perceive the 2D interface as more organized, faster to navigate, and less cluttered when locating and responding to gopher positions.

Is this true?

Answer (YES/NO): NO